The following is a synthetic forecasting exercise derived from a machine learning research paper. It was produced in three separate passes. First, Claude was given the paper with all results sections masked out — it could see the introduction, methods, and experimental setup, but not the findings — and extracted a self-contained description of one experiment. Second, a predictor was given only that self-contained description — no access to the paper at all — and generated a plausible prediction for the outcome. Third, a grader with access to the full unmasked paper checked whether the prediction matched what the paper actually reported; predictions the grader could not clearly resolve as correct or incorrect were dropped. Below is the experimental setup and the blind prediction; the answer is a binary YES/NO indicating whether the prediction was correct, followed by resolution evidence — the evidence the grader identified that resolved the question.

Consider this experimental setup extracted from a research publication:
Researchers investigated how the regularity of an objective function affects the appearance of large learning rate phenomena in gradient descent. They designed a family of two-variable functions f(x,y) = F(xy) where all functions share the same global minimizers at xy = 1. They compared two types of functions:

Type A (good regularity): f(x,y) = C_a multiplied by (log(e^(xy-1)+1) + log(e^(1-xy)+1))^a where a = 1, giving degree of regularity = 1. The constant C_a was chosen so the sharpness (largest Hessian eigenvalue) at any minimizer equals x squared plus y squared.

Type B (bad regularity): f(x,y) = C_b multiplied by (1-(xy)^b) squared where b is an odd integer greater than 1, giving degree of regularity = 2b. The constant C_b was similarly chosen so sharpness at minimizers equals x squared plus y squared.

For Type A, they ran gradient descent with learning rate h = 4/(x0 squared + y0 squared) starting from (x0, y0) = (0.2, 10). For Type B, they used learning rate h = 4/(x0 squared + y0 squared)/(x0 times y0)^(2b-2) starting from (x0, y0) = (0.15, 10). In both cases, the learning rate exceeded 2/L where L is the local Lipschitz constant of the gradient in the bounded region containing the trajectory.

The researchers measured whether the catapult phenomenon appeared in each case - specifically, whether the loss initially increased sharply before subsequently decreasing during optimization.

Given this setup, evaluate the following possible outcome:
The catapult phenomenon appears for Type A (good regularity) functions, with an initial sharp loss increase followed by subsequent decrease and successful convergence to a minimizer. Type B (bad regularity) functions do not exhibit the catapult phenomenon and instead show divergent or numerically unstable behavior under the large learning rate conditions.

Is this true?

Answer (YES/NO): NO